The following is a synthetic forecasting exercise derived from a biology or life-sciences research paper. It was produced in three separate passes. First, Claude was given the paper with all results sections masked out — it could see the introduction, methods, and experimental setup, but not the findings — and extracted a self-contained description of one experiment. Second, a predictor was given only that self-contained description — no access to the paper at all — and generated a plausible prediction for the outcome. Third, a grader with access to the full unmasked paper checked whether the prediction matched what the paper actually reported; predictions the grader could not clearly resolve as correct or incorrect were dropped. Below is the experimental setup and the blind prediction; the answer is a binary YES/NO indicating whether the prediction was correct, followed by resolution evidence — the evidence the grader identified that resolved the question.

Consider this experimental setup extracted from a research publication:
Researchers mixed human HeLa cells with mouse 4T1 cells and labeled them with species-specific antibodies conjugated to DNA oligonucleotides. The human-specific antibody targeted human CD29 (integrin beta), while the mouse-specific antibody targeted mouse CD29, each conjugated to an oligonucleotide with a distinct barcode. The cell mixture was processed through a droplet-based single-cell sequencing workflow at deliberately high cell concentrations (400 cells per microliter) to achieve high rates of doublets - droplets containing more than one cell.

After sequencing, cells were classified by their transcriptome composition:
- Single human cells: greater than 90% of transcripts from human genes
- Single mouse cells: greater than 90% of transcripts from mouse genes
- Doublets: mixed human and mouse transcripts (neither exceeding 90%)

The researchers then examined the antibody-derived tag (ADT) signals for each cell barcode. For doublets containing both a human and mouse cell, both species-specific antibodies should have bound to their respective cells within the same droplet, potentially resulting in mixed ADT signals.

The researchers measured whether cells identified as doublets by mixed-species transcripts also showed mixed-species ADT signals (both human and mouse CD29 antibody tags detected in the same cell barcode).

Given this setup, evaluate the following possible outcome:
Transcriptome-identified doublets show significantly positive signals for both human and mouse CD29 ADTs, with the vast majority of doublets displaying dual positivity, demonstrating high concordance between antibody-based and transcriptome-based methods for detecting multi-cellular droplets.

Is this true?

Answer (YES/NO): YES